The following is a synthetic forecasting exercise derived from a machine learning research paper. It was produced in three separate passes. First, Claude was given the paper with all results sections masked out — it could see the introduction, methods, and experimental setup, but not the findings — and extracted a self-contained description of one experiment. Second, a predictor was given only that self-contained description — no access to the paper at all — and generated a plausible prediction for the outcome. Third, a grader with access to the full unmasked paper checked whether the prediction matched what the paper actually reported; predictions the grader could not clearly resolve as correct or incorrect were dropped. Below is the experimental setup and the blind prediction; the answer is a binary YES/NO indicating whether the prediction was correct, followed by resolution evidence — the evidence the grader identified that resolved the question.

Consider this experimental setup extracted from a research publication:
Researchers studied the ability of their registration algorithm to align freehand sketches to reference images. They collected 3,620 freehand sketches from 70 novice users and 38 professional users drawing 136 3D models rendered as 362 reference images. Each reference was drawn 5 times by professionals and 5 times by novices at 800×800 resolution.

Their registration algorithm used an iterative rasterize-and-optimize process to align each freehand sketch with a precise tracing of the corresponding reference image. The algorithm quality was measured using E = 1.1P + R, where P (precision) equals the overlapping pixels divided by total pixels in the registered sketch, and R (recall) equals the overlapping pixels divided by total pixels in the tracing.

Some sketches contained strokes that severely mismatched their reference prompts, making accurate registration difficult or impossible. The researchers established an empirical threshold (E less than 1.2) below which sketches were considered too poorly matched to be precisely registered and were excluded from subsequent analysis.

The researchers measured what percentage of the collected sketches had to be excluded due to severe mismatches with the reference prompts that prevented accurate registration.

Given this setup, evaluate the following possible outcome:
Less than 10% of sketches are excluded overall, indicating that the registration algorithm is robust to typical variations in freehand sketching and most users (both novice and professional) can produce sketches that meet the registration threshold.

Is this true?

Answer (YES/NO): YES